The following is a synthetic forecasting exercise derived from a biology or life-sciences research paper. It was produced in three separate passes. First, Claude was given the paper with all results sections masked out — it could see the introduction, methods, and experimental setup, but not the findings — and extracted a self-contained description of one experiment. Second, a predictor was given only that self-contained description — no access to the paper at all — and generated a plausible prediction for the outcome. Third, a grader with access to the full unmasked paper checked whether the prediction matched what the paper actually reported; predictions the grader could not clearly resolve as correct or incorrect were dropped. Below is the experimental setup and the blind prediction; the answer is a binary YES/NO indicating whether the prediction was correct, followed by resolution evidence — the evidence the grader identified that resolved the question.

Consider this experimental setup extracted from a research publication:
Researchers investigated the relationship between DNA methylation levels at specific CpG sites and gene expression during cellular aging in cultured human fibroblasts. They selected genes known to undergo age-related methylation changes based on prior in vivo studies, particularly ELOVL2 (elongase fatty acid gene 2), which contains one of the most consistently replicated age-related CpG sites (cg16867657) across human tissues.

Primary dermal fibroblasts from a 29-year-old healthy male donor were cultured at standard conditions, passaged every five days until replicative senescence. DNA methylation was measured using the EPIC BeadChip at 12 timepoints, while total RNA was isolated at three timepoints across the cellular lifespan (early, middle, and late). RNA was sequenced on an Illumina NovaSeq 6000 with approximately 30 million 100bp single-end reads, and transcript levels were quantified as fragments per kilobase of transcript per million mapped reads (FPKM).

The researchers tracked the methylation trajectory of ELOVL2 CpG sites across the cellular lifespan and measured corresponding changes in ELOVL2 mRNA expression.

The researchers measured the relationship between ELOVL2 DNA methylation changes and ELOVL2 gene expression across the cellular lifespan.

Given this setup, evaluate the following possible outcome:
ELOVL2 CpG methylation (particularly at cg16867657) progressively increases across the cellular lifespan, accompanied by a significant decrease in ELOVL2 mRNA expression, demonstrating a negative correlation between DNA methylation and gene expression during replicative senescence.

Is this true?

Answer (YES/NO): NO